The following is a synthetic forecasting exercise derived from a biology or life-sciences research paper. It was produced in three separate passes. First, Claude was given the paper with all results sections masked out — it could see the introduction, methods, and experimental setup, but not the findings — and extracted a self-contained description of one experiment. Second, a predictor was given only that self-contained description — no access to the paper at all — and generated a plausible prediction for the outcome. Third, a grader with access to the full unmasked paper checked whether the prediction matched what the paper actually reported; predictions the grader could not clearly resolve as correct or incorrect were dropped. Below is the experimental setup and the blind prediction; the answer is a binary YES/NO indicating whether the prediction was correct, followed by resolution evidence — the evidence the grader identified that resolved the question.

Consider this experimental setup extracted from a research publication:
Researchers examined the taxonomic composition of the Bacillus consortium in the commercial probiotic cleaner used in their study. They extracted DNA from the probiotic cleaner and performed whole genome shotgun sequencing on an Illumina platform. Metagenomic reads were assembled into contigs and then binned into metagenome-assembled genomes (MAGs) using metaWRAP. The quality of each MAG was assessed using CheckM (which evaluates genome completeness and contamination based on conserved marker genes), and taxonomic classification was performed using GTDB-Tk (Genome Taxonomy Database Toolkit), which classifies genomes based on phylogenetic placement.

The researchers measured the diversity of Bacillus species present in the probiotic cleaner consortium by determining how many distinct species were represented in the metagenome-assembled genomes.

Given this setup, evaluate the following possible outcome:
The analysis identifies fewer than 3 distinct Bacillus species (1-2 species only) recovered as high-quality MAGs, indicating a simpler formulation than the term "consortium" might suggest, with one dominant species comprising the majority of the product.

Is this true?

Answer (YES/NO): NO